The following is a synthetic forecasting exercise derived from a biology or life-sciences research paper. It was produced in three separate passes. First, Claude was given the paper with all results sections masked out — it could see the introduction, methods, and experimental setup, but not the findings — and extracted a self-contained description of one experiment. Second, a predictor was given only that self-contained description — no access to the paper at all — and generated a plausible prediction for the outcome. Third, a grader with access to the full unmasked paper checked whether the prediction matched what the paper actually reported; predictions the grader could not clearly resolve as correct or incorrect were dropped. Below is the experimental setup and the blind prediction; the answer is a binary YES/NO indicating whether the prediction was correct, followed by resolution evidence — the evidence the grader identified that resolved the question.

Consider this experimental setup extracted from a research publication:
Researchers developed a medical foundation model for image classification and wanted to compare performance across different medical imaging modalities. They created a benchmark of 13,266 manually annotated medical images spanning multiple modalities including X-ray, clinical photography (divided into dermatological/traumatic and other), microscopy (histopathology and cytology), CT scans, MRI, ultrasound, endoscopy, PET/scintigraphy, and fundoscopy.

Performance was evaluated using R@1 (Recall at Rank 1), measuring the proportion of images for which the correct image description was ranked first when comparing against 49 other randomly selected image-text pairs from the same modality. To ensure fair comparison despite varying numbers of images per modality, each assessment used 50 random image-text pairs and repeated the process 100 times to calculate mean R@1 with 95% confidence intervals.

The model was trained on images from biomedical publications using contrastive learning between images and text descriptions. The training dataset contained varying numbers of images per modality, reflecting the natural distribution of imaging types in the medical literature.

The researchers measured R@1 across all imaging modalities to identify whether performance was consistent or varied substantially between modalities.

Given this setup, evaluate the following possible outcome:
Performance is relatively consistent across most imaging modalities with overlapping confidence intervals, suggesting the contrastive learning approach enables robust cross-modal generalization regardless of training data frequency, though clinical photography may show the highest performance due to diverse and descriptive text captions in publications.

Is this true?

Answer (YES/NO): NO